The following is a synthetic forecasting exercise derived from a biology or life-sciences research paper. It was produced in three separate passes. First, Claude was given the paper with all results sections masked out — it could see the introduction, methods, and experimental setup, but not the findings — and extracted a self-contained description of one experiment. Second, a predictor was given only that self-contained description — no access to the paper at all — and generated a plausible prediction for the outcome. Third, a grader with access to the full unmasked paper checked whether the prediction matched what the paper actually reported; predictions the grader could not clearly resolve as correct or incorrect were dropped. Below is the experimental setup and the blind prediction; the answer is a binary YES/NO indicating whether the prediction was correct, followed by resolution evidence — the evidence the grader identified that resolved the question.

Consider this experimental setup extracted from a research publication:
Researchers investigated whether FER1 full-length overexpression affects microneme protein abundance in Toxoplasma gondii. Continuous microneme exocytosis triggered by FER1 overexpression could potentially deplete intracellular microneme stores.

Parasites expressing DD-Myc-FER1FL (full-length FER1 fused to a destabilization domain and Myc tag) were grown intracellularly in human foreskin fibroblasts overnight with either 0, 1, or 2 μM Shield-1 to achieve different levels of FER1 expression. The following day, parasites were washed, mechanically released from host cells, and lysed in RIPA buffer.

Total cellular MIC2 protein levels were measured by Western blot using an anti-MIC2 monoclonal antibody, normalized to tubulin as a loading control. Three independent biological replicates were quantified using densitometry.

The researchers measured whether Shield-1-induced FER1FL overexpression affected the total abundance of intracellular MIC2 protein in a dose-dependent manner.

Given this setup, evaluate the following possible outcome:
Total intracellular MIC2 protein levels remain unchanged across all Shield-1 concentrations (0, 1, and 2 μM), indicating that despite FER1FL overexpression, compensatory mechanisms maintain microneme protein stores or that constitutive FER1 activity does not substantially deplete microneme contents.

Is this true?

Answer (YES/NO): NO